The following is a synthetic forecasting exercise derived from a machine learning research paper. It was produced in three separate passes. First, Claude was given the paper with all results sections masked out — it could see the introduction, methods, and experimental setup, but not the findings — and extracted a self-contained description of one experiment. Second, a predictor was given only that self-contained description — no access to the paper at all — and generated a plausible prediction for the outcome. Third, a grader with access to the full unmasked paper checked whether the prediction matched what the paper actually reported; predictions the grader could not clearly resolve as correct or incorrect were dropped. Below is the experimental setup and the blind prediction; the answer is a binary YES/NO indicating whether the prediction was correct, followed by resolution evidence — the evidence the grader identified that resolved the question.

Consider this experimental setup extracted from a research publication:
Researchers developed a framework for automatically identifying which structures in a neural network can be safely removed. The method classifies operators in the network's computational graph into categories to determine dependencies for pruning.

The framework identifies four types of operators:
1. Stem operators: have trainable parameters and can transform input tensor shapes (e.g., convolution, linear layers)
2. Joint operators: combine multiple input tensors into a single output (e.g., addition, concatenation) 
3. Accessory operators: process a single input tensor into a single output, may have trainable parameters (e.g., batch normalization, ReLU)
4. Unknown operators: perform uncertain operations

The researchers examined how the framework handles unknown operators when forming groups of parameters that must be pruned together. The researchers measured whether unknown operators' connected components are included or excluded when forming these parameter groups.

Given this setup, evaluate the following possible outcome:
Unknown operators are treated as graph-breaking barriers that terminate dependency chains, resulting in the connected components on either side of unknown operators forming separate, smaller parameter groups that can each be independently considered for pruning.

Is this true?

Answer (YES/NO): NO